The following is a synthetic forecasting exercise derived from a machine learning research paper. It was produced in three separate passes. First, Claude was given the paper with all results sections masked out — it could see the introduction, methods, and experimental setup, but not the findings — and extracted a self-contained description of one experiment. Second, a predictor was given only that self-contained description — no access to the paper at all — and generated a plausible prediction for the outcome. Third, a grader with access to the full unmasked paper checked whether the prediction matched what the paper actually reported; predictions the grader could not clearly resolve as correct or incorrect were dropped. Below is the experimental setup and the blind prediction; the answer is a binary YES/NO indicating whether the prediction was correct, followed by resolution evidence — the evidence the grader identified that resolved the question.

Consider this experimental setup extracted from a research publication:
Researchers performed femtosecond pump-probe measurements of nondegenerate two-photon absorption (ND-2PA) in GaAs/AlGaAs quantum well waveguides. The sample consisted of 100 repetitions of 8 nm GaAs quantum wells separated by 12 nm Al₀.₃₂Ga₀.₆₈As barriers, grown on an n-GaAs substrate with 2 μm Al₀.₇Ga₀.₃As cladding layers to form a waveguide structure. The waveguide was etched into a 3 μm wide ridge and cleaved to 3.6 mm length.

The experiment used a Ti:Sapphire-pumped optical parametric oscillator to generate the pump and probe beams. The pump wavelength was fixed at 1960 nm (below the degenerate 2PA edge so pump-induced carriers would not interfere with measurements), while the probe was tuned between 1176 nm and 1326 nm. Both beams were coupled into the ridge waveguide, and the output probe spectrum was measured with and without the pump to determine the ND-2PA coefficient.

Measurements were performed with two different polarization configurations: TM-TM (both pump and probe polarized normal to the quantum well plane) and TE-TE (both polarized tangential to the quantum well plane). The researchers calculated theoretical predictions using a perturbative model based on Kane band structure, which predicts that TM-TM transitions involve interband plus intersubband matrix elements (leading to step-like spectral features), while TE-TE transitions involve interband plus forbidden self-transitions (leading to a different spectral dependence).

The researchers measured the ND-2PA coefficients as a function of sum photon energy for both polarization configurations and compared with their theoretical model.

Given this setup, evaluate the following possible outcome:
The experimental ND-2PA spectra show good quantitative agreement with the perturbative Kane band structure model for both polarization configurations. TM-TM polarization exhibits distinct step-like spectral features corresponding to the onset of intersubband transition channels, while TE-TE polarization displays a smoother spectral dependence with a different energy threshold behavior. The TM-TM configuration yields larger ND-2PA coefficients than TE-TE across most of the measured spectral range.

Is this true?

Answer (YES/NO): NO